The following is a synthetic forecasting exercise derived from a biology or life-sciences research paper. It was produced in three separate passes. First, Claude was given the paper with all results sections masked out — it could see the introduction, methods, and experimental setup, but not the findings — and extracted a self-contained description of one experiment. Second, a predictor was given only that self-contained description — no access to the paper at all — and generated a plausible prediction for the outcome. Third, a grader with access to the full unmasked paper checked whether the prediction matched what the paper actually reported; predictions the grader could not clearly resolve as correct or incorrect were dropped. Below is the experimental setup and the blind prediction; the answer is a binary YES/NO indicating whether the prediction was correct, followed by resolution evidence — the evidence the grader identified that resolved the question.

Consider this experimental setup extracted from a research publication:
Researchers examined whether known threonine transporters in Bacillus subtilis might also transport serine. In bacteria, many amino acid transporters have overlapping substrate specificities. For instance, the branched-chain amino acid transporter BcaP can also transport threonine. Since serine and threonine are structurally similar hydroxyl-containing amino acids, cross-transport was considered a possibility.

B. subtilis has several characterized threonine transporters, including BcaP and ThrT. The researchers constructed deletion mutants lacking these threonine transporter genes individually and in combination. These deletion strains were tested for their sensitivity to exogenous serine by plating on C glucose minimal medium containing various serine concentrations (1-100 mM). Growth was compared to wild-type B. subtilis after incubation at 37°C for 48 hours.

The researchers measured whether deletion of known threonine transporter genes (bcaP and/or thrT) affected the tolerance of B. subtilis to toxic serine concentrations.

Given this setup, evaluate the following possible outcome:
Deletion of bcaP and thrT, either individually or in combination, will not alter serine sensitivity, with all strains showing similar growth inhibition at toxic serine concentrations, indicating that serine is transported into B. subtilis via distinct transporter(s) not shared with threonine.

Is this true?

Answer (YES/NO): NO